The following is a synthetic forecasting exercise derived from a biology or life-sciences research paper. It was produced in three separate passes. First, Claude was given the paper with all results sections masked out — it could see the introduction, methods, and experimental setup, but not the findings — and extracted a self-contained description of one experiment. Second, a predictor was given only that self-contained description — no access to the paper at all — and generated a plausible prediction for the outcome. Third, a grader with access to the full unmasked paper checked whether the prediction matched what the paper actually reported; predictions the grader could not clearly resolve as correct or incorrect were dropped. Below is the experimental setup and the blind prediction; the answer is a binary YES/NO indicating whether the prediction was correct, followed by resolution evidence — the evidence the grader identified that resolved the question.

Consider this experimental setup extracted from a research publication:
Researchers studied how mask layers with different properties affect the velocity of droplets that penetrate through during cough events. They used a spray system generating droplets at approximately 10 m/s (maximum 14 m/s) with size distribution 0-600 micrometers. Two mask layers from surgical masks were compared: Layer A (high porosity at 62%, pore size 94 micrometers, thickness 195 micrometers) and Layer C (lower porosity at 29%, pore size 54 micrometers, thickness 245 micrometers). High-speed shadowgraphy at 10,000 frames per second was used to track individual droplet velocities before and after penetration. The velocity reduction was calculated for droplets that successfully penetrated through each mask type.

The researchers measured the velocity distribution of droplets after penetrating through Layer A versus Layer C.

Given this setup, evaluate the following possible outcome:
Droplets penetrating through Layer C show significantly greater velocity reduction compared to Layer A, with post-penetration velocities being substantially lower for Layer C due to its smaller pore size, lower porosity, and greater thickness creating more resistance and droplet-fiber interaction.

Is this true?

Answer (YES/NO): YES